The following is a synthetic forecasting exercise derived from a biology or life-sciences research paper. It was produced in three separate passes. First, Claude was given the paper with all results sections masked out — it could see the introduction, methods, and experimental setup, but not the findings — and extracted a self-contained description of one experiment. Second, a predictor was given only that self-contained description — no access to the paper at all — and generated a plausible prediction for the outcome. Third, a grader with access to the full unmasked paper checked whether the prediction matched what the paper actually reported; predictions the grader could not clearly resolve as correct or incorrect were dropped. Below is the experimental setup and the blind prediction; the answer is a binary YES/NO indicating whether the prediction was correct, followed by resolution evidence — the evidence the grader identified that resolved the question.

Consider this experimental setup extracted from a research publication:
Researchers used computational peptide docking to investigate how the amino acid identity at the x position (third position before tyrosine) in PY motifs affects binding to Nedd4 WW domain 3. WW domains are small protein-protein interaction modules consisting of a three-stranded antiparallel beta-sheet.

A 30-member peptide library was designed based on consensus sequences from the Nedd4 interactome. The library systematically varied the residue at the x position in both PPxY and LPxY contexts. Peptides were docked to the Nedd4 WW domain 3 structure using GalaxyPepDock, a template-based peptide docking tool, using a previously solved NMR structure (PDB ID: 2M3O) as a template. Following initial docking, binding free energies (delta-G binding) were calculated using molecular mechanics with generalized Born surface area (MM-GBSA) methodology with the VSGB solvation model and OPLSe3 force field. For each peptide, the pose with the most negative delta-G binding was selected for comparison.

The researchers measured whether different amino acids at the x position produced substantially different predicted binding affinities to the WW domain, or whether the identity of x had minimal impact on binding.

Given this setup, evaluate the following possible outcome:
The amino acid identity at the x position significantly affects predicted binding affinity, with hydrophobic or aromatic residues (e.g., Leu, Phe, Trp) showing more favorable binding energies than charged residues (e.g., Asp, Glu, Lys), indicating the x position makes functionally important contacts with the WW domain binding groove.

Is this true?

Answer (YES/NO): NO